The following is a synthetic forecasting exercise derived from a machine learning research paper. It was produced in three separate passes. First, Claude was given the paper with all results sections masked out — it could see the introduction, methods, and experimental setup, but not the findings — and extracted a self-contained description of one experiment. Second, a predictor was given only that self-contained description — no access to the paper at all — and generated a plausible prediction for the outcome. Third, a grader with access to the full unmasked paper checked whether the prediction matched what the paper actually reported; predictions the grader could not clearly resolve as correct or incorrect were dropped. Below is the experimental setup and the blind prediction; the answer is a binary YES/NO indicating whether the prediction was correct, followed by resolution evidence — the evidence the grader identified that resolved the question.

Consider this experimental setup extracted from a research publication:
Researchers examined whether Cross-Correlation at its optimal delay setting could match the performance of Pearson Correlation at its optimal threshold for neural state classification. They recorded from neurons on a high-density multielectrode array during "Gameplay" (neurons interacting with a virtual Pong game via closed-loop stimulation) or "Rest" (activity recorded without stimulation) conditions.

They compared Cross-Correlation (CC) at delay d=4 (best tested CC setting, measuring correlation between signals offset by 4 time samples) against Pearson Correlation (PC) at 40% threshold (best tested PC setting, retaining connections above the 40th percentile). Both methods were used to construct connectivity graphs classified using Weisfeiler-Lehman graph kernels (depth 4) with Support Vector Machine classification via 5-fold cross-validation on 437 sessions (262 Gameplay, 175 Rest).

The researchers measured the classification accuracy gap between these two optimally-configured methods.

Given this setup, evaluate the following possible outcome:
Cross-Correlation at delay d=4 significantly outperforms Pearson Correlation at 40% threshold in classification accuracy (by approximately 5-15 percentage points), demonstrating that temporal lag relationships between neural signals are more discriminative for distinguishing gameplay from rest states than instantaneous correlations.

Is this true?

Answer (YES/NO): NO